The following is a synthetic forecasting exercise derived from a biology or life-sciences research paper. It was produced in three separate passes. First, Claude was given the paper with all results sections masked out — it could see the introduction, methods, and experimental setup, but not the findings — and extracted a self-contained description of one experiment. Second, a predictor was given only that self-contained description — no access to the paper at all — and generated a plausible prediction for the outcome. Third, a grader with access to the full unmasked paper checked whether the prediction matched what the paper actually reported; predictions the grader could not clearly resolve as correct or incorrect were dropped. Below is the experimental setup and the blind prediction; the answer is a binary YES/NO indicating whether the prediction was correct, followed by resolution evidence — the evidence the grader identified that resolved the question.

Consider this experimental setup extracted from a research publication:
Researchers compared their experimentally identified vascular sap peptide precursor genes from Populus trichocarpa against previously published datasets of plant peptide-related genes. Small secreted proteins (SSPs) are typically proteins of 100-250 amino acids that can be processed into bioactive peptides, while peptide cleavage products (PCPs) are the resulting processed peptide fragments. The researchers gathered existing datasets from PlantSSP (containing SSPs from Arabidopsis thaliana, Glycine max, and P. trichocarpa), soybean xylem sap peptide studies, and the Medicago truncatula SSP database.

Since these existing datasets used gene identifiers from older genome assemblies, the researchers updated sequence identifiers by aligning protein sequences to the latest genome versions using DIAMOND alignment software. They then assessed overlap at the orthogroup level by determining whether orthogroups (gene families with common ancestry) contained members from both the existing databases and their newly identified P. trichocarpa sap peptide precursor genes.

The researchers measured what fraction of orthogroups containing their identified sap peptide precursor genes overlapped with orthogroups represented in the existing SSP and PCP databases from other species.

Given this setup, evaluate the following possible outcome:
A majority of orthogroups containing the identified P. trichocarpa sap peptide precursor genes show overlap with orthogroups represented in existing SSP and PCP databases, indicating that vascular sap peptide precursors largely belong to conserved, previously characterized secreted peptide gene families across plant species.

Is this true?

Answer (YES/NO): NO